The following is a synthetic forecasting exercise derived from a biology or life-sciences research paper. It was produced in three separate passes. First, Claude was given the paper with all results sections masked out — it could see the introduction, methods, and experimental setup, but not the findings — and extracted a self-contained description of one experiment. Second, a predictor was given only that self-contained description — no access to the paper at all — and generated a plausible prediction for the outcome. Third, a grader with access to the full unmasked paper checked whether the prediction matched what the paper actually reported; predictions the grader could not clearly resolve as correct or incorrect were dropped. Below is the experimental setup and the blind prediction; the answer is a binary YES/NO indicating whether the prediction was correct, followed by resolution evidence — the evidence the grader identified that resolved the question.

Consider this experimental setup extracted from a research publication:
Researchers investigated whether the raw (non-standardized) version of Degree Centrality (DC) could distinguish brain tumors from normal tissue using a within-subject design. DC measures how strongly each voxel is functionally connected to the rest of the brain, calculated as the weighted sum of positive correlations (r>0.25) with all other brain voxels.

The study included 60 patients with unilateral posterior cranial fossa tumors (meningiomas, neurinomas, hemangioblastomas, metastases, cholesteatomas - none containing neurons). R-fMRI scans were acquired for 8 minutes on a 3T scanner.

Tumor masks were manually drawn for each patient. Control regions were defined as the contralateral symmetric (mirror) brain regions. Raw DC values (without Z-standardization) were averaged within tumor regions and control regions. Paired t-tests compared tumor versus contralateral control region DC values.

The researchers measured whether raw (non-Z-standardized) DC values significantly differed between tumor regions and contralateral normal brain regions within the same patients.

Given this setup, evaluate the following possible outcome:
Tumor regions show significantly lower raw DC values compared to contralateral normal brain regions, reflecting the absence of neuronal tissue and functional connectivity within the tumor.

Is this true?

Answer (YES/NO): NO